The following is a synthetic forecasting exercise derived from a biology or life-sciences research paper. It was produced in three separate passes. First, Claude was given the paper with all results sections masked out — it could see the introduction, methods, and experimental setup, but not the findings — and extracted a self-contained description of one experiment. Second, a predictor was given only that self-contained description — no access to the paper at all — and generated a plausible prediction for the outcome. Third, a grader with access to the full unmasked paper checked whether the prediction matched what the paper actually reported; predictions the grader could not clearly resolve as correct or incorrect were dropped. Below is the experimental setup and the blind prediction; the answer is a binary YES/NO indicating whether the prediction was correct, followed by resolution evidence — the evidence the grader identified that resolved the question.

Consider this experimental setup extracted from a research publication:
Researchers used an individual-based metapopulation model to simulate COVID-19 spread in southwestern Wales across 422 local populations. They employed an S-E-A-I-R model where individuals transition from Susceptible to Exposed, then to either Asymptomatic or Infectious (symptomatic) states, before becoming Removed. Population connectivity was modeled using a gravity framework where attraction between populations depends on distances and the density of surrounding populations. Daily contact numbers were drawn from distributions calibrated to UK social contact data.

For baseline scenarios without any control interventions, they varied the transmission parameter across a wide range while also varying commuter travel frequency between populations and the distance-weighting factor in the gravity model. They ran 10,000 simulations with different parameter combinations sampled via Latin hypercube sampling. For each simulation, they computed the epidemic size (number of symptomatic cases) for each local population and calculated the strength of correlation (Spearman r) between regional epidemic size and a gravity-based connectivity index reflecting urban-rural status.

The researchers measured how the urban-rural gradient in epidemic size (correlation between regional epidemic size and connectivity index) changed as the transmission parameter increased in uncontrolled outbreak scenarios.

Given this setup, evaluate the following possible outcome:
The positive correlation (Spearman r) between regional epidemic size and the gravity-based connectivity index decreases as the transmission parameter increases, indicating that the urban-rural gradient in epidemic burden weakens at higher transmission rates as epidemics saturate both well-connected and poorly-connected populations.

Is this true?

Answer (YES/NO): YES